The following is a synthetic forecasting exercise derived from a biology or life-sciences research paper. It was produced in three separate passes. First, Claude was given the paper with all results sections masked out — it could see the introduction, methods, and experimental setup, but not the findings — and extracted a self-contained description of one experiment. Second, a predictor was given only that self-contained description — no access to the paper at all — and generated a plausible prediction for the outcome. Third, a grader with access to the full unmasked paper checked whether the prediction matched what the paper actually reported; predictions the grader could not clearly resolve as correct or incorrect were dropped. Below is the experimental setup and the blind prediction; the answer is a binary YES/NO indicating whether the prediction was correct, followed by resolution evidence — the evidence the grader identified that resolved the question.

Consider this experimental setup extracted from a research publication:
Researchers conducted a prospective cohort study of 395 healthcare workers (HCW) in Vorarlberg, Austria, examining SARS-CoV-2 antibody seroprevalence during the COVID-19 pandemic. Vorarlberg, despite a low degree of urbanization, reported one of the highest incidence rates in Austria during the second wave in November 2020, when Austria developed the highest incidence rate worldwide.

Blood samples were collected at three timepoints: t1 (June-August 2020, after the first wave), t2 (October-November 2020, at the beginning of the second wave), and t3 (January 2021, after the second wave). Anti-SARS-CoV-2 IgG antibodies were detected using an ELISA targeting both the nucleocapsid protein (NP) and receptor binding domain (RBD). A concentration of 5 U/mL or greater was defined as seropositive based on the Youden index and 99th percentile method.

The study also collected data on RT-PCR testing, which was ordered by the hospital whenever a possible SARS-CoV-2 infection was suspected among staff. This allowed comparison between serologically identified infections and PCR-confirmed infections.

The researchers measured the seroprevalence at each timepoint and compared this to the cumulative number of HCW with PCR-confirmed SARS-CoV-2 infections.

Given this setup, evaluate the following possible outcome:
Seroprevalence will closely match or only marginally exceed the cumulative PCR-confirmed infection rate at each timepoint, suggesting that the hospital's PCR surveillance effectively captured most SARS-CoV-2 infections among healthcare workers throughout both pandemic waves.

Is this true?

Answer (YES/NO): NO